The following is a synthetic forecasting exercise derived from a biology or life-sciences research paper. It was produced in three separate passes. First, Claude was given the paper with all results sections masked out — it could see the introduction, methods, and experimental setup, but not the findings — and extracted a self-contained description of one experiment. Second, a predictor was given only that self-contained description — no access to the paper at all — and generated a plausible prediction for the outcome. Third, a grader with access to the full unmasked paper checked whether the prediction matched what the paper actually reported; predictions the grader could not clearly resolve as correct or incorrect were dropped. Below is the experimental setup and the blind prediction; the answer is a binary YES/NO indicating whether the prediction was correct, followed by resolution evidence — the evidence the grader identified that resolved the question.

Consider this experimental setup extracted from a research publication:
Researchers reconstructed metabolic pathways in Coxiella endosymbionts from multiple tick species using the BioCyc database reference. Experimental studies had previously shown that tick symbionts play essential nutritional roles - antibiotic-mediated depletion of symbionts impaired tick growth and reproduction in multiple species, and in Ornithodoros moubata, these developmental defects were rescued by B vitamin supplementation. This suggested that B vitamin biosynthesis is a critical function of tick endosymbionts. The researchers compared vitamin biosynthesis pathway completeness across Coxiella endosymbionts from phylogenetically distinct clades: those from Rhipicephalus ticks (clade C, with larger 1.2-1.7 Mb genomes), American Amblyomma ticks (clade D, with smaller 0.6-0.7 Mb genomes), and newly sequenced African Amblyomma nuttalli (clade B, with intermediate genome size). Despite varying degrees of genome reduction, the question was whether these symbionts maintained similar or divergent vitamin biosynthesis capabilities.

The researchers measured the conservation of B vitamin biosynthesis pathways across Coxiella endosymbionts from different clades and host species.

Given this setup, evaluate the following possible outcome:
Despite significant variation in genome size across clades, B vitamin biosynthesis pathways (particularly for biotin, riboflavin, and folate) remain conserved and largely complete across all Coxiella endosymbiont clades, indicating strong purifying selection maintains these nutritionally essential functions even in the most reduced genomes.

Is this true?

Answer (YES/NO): YES